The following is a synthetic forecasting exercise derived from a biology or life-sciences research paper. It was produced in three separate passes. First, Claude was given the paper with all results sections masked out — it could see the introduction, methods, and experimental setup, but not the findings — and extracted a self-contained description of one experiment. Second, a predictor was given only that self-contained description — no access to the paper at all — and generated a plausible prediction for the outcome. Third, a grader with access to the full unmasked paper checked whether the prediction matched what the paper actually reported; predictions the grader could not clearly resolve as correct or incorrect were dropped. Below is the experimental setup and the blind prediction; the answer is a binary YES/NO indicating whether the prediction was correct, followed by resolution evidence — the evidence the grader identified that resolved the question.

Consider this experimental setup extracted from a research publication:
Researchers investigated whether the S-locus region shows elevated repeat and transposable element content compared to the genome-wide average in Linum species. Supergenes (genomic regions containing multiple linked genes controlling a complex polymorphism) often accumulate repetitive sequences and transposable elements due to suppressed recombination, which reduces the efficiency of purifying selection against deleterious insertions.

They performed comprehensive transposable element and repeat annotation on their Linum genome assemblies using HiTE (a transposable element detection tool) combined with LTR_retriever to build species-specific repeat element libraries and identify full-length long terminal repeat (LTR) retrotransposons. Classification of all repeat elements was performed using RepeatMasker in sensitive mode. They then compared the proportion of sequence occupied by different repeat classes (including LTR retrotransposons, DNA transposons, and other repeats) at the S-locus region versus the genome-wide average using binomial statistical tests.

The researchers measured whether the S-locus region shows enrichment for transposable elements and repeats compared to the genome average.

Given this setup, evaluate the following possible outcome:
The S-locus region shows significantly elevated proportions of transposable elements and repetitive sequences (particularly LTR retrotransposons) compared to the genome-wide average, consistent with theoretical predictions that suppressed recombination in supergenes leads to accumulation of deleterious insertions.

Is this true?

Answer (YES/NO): YES